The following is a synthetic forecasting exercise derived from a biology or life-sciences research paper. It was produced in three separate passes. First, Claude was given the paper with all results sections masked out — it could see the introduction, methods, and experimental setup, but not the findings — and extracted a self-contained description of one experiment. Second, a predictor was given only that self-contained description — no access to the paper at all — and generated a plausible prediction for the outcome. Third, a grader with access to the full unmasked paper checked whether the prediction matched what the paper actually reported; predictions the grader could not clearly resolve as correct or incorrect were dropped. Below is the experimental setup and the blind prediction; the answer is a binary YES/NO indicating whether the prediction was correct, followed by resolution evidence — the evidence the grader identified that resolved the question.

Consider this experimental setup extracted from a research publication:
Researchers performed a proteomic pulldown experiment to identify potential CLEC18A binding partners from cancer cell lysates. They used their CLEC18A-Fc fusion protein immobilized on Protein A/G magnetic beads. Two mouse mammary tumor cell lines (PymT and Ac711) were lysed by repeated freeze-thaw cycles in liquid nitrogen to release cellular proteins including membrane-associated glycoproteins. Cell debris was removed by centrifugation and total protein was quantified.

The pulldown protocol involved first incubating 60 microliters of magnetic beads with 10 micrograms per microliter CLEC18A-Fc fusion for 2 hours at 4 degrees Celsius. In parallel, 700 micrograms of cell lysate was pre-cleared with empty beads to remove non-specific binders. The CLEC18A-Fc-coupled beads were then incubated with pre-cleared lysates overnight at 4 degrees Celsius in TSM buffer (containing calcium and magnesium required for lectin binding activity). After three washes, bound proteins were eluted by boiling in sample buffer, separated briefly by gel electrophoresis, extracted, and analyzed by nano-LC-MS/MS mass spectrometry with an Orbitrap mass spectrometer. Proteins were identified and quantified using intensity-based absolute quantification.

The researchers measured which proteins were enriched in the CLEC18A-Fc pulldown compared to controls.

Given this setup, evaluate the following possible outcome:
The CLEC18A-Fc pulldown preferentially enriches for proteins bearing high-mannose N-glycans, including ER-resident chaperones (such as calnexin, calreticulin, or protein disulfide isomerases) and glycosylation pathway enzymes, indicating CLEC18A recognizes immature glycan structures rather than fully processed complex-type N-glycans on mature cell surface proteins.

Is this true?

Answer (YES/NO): NO